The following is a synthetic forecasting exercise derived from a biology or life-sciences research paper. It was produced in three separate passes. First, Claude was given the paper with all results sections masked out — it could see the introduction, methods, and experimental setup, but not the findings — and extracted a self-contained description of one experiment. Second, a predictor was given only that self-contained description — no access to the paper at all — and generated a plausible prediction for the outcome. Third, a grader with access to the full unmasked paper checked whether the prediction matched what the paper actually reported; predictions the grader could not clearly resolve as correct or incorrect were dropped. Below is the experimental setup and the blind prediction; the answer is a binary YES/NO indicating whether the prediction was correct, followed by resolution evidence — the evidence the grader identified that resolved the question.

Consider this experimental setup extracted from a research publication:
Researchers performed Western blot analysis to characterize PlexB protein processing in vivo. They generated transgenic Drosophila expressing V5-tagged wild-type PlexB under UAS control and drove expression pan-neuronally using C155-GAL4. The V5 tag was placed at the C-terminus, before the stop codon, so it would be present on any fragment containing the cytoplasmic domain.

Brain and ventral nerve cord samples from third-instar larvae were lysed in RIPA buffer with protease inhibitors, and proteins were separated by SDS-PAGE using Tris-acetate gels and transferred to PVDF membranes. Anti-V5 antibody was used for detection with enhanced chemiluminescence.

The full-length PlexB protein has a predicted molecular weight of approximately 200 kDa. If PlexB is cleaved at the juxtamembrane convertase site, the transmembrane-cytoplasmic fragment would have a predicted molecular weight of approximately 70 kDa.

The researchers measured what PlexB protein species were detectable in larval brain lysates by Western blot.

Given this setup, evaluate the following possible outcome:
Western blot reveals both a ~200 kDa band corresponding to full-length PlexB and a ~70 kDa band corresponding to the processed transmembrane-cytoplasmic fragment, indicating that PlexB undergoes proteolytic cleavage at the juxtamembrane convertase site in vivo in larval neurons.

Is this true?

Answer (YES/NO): YES